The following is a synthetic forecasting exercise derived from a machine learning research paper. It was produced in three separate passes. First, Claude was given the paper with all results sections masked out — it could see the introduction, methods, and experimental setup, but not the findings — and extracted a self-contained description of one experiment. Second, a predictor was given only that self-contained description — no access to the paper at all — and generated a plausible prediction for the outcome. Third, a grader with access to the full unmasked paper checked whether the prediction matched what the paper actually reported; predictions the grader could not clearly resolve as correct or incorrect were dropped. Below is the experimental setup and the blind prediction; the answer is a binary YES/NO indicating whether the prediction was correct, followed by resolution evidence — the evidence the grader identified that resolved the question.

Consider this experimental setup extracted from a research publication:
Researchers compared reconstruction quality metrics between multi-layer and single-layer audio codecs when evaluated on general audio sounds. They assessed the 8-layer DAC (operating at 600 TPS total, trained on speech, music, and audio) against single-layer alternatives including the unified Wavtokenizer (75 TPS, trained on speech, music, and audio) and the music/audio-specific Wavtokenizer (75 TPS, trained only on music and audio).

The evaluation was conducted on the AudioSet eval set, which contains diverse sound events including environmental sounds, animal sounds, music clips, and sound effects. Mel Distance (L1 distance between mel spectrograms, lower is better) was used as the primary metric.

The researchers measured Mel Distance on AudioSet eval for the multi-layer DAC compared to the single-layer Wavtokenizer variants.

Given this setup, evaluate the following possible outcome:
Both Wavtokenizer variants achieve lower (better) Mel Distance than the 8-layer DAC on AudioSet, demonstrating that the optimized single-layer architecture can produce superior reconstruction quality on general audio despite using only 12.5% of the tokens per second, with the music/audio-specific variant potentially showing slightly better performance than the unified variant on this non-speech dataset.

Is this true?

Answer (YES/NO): NO